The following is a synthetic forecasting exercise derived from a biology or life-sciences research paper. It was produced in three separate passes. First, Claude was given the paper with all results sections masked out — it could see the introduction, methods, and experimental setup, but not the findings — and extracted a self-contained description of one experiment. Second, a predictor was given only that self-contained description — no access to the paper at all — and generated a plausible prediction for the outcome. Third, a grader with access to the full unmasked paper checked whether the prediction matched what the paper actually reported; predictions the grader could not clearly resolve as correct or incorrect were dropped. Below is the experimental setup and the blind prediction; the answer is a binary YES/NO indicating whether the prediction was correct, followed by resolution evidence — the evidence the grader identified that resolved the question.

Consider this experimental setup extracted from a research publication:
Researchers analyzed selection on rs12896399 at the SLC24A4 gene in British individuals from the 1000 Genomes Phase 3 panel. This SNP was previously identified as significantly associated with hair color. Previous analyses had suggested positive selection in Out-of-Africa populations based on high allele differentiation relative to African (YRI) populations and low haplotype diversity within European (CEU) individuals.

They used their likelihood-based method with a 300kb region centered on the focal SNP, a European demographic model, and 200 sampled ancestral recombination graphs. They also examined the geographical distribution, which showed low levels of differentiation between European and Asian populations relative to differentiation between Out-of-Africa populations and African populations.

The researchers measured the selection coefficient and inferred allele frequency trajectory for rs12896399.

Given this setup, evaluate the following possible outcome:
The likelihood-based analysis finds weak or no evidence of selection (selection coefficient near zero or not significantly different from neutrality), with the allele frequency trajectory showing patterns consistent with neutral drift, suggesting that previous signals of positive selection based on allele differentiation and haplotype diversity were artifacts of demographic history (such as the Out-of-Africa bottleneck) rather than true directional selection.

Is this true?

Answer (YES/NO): NO